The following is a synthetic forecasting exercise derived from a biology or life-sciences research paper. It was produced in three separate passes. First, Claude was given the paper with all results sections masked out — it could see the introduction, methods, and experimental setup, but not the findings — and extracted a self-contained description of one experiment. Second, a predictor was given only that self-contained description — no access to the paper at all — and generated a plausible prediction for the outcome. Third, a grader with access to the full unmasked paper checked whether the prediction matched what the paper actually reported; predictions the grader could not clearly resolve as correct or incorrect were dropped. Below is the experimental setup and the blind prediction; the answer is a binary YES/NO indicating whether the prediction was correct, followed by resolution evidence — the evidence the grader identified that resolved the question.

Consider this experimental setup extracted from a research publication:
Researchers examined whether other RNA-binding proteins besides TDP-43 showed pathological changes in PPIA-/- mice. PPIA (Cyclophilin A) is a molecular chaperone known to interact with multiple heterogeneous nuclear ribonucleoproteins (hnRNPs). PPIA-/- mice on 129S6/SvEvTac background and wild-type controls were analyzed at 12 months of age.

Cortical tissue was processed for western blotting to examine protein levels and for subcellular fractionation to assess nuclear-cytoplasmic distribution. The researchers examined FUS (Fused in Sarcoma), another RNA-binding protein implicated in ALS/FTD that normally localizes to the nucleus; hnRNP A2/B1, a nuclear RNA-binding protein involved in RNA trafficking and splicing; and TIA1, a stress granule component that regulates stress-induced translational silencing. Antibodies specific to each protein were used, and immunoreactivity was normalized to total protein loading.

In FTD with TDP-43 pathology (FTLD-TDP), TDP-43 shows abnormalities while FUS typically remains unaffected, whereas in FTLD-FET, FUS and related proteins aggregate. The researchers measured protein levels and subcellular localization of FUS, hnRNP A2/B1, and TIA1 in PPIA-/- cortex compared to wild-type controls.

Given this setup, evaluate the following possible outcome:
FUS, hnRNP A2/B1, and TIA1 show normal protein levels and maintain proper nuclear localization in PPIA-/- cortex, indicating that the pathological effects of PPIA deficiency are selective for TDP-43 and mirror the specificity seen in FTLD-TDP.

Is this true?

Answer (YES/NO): NO